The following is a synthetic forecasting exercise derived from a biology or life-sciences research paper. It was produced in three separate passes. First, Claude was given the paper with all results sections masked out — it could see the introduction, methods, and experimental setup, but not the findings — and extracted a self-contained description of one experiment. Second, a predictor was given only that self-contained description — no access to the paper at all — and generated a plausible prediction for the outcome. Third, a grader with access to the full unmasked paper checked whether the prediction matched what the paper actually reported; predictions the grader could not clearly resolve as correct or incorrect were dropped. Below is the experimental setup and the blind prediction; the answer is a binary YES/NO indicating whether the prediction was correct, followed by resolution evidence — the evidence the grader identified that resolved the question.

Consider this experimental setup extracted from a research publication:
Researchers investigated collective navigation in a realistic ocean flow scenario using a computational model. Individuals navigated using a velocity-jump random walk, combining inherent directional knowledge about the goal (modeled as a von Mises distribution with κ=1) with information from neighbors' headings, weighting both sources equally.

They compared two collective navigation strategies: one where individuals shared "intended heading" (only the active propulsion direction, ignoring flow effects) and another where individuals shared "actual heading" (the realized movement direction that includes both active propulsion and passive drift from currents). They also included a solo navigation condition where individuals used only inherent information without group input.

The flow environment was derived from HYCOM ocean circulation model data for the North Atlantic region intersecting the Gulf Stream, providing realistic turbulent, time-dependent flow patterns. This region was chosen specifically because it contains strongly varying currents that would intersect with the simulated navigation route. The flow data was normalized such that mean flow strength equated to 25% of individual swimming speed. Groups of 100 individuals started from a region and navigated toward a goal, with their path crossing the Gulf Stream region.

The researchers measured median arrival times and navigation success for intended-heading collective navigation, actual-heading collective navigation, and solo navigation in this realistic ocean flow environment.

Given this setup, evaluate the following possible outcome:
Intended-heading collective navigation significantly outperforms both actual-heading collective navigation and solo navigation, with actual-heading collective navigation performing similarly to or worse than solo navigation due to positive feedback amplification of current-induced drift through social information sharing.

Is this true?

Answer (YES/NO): YES